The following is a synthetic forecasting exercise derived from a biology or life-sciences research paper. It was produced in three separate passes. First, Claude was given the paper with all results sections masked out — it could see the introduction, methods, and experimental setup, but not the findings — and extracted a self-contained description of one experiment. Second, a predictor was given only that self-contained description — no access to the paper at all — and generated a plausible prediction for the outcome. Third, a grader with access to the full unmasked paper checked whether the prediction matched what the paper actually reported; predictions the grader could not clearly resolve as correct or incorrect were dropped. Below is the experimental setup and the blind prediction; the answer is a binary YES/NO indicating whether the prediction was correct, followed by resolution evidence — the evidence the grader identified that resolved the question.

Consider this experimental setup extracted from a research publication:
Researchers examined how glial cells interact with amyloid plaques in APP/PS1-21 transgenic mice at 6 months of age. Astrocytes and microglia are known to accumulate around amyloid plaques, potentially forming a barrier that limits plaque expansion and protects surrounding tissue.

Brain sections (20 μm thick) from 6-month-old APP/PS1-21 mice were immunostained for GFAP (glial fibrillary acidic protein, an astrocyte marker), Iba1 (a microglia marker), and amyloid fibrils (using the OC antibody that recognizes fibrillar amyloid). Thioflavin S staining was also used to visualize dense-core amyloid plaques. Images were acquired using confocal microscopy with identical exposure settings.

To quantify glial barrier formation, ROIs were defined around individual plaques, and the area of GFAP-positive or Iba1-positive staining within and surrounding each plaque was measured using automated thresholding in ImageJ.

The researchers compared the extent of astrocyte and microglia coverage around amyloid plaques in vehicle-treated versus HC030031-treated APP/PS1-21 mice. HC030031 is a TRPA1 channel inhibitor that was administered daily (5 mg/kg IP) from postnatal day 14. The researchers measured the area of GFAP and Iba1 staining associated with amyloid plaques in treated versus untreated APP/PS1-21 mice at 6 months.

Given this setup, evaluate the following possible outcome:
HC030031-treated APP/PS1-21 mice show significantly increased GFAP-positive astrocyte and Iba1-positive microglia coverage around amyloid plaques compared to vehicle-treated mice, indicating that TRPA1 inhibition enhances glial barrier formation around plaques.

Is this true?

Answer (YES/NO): NO